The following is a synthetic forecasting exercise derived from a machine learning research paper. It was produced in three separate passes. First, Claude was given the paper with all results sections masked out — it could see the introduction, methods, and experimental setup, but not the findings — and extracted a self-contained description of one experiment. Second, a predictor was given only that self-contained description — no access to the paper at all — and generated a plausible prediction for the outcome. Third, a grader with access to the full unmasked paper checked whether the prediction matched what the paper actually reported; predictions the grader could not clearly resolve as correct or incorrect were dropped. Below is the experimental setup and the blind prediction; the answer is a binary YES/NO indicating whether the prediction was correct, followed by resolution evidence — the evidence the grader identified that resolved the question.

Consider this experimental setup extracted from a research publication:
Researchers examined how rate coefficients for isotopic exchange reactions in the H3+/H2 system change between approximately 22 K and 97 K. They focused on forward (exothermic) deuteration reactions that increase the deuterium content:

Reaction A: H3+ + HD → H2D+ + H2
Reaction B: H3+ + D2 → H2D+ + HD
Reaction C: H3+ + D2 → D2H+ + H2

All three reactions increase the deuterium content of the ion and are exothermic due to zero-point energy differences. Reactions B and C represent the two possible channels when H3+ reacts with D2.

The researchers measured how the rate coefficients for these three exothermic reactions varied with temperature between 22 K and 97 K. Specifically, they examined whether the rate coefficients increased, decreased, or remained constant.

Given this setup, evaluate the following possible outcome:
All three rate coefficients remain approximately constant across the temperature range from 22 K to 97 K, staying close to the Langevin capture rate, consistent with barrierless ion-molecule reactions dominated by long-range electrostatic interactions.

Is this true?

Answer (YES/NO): NO